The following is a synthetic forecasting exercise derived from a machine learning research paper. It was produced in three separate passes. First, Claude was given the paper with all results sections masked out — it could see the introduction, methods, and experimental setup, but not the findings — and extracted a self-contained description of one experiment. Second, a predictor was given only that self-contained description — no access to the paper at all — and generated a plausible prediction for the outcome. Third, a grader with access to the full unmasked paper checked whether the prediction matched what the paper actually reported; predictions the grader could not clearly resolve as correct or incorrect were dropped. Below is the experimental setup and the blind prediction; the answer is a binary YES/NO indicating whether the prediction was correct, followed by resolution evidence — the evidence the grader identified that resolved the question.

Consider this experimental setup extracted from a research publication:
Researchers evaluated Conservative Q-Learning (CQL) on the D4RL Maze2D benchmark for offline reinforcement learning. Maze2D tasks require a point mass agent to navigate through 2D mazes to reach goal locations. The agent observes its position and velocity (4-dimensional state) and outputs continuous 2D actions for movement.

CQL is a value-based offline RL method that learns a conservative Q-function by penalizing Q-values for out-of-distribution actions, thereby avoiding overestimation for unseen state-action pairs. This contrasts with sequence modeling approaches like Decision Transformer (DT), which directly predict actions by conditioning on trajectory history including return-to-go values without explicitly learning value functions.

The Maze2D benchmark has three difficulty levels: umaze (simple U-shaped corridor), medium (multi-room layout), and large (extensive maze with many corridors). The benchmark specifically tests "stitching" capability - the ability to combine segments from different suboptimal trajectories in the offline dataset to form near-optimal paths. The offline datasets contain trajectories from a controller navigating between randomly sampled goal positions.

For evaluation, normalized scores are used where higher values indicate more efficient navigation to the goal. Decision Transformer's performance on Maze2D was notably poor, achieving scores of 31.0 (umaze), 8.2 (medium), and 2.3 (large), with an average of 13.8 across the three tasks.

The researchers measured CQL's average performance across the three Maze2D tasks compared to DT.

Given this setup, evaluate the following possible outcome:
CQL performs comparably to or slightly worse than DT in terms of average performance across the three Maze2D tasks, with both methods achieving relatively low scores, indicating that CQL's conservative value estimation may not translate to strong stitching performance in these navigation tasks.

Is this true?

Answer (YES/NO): NO